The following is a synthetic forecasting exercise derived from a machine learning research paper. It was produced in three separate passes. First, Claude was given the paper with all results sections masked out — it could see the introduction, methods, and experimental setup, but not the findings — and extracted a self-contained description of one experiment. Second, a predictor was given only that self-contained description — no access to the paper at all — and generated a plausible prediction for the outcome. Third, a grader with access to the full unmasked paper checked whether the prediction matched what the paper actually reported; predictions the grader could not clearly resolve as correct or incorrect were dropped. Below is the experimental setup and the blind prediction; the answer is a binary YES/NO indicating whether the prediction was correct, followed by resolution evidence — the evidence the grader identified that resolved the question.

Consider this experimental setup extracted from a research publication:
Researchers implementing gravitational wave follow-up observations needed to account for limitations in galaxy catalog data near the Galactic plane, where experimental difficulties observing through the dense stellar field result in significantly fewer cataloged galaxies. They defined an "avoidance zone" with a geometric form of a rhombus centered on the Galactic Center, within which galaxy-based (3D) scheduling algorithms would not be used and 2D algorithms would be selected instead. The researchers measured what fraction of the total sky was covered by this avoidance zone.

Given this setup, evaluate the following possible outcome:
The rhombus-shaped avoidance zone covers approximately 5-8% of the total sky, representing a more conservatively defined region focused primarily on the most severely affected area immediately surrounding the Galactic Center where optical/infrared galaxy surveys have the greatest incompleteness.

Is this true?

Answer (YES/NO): NO